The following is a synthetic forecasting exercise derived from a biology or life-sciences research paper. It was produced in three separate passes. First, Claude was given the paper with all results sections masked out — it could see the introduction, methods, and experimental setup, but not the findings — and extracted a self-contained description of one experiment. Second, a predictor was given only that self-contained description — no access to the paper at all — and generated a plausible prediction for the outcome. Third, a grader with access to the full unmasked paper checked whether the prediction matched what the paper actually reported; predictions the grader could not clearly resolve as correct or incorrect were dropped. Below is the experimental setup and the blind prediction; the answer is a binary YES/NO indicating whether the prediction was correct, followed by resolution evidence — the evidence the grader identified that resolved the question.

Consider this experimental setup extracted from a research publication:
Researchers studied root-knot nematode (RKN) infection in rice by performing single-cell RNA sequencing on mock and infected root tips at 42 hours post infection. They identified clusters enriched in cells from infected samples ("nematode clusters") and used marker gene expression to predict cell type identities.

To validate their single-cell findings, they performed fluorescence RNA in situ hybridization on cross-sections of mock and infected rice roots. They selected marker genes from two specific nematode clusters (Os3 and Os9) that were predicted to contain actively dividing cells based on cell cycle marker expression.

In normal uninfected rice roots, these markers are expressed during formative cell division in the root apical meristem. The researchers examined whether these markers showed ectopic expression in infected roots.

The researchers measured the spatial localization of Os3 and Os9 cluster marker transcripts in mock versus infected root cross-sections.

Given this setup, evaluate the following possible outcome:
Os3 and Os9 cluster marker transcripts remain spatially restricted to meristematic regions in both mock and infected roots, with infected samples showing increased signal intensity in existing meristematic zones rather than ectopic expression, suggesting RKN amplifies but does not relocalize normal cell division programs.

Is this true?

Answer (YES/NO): NO